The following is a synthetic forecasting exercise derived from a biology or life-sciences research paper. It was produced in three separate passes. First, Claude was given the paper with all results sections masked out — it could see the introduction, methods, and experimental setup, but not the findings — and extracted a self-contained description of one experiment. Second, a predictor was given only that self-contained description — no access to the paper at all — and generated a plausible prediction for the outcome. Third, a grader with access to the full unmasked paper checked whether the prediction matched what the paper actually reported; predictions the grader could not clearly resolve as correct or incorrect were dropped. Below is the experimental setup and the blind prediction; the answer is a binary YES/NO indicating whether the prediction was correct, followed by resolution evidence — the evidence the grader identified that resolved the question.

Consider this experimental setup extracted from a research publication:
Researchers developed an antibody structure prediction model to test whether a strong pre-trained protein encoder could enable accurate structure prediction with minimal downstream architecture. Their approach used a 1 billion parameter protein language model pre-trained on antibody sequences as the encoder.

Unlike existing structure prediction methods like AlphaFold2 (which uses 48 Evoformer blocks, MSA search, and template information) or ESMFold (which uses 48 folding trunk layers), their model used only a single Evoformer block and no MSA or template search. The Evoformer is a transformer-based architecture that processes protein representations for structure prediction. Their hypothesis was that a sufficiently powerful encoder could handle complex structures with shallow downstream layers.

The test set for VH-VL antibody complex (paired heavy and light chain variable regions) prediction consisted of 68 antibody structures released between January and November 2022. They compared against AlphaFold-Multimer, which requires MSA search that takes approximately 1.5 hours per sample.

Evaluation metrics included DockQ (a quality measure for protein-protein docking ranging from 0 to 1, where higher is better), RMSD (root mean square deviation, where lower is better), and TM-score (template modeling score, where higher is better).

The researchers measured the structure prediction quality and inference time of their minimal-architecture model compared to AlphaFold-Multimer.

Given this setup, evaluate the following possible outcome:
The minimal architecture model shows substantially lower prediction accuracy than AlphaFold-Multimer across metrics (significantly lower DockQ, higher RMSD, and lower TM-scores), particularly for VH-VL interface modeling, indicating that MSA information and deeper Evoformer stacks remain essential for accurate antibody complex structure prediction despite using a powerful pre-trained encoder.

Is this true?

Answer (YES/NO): NO